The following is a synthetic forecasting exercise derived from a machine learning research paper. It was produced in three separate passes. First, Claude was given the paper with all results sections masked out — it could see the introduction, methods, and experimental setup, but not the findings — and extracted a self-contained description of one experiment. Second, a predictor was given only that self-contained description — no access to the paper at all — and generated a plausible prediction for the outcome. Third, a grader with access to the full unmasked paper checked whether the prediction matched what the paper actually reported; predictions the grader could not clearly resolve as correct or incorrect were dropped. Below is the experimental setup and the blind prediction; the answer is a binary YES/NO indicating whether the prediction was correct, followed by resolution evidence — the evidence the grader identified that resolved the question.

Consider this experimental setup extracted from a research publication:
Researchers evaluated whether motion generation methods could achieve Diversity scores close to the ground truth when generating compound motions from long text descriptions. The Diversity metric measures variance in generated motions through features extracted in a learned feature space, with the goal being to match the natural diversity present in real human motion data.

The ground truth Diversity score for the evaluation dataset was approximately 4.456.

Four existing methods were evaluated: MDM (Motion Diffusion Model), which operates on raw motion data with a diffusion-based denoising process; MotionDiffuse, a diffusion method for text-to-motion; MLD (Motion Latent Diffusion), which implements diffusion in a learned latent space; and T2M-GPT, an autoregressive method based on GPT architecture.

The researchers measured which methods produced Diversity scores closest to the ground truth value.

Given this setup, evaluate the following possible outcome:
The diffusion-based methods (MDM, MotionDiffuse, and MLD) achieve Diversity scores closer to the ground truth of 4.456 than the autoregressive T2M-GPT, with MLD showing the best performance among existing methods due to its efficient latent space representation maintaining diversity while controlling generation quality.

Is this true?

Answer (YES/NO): NO